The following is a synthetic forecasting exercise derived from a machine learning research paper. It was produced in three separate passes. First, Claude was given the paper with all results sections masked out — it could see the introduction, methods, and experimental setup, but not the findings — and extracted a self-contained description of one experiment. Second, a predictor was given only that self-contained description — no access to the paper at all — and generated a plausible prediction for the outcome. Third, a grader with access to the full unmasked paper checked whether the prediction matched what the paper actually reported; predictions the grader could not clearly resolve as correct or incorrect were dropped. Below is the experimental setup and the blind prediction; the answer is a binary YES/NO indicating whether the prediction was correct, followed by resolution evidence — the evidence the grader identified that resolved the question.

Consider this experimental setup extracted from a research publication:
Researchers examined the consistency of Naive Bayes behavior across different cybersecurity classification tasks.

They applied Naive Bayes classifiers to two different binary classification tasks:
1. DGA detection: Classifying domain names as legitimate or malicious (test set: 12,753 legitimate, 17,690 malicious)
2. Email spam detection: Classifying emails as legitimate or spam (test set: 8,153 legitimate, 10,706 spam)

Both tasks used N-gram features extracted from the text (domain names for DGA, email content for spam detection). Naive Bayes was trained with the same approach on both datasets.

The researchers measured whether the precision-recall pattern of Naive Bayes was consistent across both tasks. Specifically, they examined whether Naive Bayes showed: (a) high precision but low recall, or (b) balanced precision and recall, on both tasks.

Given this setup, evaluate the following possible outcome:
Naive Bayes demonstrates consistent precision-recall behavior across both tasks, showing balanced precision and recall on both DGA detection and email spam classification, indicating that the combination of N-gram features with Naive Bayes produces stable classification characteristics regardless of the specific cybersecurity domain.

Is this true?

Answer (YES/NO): NO